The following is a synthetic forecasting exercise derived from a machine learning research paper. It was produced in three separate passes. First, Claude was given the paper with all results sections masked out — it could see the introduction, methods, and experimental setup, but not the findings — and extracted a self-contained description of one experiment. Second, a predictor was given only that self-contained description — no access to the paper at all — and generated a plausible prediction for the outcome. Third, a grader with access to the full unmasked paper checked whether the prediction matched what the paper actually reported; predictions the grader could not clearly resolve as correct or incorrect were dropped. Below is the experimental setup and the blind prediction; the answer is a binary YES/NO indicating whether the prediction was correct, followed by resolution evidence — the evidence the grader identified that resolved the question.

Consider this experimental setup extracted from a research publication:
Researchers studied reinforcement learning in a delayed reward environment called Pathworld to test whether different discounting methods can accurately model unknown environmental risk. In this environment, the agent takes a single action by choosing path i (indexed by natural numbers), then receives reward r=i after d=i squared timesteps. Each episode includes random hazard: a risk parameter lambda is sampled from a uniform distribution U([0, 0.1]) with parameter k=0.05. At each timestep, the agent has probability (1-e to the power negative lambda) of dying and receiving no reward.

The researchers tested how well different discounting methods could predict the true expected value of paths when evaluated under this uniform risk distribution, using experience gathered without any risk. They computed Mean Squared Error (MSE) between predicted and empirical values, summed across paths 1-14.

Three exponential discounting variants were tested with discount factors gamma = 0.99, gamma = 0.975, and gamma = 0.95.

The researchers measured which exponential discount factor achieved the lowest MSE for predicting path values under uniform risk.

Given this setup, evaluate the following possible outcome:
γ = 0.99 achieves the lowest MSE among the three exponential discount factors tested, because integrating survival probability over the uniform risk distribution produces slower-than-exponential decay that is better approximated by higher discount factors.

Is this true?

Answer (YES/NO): NO